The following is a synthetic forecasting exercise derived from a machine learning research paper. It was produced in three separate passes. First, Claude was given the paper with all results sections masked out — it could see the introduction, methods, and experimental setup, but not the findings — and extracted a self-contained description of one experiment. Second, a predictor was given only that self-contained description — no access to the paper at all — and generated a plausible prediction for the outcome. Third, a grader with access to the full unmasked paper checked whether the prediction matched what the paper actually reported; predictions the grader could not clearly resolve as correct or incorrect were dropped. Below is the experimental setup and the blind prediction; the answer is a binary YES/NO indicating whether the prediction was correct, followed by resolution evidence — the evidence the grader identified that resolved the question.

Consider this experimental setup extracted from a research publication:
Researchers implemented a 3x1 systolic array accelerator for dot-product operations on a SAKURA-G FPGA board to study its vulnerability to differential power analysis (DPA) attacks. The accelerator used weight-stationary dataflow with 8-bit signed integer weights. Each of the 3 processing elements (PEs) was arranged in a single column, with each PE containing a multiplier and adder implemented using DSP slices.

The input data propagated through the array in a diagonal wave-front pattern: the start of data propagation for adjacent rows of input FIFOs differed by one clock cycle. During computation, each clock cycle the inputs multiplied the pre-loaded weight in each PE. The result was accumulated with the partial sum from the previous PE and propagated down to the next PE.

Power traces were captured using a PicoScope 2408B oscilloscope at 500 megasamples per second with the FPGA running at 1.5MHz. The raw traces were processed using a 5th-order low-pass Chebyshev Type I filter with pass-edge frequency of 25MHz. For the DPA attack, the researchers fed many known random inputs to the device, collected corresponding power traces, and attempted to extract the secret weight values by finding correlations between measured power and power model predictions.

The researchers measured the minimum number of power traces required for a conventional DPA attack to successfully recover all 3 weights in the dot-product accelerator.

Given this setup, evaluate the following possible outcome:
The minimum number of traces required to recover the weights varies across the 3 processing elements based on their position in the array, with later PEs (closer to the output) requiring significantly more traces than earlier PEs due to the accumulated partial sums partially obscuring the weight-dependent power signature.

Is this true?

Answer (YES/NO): NO